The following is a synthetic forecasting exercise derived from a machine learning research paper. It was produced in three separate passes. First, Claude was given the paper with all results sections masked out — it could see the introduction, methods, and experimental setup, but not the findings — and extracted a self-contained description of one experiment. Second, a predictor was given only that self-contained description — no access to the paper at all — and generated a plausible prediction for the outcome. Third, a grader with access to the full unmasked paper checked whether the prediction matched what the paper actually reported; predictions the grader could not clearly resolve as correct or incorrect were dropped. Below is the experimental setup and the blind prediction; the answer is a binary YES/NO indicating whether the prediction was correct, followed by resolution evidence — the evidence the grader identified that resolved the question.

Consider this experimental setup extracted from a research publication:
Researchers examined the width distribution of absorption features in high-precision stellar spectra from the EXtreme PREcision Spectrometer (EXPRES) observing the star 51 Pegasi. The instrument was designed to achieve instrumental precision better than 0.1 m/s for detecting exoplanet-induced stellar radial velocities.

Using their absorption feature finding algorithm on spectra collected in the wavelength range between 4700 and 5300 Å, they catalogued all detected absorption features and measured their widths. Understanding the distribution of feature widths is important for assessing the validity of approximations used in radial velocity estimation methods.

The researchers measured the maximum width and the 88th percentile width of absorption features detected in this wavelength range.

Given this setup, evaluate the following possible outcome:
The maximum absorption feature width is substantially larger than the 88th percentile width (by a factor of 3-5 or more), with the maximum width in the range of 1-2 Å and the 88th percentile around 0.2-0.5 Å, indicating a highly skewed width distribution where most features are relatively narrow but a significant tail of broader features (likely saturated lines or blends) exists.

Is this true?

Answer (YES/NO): NO